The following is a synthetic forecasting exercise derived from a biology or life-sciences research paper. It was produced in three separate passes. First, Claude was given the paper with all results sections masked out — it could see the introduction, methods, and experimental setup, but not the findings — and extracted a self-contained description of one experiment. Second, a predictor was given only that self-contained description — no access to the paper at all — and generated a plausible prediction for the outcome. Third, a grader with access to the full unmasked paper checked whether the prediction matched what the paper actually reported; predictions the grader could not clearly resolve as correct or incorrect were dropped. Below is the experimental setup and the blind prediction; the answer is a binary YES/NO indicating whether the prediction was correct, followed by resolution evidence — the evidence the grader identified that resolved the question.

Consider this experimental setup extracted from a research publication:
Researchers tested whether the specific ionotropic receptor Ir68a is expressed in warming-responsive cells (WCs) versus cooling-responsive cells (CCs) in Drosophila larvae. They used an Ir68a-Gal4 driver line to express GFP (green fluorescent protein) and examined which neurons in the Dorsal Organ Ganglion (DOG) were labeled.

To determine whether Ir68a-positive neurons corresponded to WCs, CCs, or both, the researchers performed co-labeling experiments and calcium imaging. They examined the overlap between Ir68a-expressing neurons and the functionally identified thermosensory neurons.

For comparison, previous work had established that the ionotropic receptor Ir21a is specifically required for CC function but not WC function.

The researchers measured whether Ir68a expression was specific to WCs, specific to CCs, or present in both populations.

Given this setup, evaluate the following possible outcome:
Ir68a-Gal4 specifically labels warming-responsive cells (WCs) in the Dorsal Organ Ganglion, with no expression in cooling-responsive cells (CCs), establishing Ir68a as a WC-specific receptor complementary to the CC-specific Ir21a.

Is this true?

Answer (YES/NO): YES